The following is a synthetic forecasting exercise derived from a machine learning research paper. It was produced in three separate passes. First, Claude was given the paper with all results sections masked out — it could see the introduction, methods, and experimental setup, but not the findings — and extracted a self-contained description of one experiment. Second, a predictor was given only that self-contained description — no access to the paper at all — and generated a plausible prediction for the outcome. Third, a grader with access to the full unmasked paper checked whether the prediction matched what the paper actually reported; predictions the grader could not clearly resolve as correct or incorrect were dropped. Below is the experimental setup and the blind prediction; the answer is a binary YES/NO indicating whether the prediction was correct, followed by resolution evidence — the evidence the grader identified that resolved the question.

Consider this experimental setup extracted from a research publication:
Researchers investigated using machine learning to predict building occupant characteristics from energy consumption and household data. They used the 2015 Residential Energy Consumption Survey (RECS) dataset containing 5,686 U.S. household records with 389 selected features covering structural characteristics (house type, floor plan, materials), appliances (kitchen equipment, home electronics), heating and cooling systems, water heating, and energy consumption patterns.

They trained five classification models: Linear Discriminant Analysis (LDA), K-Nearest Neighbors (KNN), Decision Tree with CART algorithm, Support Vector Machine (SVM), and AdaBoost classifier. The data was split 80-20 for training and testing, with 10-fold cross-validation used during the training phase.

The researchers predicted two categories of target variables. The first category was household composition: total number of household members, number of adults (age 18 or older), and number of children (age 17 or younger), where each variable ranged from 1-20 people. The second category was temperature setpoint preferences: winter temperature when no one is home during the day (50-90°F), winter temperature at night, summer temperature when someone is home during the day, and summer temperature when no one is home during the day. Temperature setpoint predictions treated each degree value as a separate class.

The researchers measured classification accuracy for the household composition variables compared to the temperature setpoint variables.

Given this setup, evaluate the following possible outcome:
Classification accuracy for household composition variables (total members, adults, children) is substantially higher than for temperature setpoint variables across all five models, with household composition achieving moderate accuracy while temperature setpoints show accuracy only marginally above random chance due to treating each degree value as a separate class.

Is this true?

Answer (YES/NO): NO